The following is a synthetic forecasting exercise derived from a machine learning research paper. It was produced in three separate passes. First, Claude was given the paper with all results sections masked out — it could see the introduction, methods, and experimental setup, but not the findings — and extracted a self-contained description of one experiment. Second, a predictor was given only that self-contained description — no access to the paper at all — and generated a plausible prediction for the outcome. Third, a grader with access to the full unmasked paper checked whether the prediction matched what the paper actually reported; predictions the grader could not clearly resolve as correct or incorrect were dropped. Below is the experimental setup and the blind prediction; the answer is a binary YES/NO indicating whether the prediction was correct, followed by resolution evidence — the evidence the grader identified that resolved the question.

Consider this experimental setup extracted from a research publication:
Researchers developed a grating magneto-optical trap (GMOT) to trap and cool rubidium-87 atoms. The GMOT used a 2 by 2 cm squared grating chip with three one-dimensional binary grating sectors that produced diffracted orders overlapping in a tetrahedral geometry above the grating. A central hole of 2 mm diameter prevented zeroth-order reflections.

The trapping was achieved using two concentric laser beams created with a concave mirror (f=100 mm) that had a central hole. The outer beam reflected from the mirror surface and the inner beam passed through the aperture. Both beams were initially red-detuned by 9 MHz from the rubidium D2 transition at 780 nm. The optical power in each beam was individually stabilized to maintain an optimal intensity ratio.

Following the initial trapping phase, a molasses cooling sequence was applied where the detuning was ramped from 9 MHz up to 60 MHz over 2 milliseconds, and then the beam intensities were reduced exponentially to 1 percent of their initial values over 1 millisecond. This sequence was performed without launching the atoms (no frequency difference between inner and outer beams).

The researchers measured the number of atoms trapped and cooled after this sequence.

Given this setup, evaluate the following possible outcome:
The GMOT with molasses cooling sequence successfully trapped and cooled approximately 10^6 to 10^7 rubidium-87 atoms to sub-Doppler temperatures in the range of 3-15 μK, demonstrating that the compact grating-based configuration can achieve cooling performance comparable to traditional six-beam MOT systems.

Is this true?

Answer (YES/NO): YES